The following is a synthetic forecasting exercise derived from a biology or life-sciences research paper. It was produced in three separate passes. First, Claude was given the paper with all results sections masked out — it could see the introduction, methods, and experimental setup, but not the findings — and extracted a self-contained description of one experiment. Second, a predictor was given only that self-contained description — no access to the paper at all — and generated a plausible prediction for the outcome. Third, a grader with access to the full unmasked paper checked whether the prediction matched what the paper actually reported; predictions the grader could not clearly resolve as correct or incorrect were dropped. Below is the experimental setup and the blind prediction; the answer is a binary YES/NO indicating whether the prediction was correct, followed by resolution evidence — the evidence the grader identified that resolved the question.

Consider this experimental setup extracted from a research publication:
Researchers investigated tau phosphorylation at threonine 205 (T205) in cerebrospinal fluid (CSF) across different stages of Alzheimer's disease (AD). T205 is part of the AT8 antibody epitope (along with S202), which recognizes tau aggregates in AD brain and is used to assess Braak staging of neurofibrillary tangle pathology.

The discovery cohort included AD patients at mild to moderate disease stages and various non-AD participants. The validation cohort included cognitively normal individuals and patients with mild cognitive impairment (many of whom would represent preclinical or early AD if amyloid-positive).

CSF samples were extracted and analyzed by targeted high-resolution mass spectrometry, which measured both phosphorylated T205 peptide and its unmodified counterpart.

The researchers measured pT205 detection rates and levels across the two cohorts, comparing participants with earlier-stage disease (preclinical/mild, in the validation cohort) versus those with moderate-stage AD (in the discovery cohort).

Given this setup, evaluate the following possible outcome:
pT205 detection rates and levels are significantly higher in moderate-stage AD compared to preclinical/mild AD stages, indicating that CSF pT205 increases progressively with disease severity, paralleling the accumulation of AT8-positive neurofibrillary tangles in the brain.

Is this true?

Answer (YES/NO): YES